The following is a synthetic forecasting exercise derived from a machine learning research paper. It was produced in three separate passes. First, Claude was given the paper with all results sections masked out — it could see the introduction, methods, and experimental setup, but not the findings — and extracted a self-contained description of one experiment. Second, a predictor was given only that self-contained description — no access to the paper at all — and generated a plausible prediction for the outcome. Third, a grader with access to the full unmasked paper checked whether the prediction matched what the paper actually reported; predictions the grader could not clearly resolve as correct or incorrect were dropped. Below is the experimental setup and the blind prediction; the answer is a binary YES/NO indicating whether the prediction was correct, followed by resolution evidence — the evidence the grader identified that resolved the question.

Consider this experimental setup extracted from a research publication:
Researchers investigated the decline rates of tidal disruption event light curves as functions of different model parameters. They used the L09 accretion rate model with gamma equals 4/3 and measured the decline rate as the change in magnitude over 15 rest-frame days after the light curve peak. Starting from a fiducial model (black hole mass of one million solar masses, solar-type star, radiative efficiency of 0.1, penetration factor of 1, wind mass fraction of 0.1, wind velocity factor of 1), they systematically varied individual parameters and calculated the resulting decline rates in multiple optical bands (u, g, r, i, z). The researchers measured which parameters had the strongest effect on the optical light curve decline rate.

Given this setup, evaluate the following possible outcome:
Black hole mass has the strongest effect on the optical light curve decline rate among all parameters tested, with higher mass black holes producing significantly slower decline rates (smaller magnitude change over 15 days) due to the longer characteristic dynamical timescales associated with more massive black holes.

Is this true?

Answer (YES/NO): NO